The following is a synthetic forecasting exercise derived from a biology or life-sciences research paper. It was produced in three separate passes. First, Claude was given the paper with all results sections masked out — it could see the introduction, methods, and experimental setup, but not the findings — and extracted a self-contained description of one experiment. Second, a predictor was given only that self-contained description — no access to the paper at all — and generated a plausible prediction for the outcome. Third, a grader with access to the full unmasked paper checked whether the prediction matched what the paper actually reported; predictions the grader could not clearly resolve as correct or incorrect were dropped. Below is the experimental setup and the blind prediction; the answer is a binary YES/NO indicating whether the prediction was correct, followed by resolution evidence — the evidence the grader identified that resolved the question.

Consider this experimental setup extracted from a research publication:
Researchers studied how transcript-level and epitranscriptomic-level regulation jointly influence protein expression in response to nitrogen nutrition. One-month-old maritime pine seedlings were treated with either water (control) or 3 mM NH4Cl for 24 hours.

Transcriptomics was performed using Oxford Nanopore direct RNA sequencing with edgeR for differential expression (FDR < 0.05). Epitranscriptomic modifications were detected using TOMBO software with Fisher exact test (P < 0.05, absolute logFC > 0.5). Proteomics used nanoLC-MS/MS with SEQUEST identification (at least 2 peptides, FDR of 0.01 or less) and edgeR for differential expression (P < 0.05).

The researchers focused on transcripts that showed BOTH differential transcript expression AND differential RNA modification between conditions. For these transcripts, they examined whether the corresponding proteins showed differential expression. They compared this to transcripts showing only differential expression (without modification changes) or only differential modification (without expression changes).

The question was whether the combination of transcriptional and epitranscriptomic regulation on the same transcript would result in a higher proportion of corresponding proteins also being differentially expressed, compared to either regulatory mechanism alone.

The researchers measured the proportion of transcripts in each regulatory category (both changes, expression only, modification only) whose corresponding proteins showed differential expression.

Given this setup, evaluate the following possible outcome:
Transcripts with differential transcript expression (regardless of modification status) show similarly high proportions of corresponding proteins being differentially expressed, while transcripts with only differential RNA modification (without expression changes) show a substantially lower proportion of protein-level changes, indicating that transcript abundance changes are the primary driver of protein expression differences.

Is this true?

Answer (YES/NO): NO